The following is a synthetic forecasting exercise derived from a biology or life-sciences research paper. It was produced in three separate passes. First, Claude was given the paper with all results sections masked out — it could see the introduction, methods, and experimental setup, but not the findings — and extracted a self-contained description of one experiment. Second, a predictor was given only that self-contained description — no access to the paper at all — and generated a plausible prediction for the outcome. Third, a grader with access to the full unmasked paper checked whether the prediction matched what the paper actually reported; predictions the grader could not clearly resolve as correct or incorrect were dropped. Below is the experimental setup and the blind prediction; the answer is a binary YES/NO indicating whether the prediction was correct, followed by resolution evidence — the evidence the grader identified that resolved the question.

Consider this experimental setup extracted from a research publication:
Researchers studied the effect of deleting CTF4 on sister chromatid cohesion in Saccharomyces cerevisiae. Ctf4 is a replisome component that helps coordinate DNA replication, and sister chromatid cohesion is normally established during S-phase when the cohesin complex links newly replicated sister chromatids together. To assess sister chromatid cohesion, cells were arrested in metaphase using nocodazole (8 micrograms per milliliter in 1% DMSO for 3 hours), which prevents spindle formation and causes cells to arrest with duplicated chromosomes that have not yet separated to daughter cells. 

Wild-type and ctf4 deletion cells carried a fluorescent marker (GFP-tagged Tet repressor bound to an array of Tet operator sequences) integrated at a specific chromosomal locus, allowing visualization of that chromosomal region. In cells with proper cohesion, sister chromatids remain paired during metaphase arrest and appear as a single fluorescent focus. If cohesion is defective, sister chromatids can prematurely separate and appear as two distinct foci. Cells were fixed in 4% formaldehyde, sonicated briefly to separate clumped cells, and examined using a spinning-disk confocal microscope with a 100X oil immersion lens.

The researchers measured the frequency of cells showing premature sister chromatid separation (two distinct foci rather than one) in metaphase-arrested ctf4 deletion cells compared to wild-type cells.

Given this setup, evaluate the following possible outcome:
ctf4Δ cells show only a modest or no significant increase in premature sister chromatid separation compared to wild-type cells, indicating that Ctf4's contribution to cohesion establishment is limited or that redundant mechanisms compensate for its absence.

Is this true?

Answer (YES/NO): NO